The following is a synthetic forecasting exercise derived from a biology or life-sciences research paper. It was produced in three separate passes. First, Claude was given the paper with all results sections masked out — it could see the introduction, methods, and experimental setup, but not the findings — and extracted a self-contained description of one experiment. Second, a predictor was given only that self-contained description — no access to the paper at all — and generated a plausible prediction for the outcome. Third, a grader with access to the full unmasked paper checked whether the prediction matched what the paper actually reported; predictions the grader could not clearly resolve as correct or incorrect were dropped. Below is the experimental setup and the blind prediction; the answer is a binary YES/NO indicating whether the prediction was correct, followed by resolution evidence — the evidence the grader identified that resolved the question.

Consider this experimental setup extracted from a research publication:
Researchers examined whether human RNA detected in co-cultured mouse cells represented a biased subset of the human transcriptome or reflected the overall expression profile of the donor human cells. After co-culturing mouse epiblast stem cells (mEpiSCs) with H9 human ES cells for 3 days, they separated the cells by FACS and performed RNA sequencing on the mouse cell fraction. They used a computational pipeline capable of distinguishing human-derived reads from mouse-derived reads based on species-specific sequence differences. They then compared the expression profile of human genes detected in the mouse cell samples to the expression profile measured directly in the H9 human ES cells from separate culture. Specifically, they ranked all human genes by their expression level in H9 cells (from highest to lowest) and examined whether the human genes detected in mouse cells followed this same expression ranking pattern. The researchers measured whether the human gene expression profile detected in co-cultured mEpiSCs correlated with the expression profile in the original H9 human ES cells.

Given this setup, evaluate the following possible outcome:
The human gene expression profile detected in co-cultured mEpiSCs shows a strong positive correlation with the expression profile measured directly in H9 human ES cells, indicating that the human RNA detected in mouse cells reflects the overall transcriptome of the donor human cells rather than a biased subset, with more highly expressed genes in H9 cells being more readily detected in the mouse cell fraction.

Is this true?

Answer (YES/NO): YES